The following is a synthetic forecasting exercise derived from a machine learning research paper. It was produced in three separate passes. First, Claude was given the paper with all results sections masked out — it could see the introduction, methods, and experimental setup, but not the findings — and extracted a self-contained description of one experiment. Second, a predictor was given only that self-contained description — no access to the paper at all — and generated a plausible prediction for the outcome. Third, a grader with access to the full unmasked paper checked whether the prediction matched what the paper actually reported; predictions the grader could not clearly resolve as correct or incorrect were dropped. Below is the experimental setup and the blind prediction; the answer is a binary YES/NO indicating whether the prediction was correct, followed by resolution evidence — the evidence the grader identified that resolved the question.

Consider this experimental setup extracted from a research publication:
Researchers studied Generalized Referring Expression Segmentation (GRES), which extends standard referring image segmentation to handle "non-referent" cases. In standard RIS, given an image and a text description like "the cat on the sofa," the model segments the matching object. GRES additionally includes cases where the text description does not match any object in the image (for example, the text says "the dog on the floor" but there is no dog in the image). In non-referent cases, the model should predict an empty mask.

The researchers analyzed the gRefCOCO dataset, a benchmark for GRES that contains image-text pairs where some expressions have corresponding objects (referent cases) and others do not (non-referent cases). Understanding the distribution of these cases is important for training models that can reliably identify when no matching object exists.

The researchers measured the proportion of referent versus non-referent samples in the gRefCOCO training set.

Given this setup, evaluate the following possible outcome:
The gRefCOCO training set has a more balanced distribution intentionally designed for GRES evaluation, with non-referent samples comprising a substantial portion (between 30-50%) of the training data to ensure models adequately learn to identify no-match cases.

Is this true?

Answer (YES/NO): NO